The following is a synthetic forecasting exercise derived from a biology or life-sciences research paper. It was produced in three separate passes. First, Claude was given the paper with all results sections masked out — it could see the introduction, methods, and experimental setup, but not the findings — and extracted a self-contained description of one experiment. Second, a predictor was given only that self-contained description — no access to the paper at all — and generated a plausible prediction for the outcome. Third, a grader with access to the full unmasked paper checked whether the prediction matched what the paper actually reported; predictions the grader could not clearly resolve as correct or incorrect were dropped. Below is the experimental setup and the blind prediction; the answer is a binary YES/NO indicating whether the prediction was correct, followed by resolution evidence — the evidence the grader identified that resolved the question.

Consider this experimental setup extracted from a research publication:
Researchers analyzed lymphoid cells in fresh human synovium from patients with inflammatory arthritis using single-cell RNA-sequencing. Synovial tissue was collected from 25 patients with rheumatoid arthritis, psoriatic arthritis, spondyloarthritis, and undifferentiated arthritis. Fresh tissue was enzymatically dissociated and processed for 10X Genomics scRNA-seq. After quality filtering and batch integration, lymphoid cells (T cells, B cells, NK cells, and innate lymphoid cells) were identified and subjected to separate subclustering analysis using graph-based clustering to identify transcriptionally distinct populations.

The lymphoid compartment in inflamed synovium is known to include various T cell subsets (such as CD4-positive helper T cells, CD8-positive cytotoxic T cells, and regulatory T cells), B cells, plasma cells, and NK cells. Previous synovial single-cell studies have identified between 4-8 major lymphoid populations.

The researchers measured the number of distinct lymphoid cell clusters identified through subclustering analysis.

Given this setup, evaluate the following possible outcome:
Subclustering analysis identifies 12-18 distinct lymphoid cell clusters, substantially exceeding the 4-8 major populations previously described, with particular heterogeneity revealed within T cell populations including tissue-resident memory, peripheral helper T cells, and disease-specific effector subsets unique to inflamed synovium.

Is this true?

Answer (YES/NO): NO